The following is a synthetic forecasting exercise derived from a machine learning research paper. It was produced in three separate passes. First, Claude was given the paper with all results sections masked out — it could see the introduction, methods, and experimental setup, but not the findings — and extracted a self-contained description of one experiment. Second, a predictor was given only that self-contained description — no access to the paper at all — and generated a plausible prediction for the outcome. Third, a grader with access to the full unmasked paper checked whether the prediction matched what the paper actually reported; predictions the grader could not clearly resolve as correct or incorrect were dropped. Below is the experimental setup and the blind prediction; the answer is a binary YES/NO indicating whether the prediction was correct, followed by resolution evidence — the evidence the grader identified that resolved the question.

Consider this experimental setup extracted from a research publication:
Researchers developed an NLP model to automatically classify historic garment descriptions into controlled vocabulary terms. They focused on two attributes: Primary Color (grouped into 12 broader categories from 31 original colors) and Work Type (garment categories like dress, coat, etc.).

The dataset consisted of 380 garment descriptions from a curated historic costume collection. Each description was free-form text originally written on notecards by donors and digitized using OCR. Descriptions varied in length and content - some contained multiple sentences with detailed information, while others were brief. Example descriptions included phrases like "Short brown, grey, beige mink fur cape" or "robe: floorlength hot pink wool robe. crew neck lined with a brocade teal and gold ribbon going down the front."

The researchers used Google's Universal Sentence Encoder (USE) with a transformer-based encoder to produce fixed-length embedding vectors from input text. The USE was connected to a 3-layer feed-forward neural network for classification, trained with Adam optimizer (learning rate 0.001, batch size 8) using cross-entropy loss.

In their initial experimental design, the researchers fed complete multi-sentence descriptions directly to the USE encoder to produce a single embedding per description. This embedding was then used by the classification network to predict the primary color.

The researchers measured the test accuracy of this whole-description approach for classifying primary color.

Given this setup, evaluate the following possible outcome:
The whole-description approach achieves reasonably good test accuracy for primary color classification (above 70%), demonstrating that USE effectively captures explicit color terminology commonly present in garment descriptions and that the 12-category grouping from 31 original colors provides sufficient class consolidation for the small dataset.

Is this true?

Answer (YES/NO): NO